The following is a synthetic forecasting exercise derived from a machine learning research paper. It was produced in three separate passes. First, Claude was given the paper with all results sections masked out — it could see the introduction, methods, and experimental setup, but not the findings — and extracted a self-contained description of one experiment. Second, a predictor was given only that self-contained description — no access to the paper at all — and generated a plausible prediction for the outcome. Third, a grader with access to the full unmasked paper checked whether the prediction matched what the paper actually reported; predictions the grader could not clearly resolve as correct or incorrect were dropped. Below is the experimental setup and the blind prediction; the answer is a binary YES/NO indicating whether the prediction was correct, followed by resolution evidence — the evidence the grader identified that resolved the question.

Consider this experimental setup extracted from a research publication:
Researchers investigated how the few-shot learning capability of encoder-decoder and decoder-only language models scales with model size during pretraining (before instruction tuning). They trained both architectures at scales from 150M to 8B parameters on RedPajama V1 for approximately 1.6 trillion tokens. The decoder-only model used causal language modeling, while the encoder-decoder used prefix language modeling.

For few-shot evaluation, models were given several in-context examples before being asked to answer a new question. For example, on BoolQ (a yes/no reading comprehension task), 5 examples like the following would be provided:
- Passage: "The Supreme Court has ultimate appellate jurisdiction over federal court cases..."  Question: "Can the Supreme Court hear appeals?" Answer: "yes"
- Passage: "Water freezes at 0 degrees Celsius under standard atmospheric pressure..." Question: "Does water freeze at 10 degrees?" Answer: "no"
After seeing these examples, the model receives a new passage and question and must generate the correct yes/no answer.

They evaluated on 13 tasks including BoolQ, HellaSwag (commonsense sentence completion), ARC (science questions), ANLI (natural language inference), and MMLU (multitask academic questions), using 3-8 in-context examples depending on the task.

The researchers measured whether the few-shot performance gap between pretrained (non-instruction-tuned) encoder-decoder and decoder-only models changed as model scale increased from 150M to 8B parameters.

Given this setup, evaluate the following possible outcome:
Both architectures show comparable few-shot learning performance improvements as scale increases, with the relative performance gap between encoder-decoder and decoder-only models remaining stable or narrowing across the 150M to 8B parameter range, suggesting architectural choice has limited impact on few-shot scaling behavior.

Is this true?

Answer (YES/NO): NO